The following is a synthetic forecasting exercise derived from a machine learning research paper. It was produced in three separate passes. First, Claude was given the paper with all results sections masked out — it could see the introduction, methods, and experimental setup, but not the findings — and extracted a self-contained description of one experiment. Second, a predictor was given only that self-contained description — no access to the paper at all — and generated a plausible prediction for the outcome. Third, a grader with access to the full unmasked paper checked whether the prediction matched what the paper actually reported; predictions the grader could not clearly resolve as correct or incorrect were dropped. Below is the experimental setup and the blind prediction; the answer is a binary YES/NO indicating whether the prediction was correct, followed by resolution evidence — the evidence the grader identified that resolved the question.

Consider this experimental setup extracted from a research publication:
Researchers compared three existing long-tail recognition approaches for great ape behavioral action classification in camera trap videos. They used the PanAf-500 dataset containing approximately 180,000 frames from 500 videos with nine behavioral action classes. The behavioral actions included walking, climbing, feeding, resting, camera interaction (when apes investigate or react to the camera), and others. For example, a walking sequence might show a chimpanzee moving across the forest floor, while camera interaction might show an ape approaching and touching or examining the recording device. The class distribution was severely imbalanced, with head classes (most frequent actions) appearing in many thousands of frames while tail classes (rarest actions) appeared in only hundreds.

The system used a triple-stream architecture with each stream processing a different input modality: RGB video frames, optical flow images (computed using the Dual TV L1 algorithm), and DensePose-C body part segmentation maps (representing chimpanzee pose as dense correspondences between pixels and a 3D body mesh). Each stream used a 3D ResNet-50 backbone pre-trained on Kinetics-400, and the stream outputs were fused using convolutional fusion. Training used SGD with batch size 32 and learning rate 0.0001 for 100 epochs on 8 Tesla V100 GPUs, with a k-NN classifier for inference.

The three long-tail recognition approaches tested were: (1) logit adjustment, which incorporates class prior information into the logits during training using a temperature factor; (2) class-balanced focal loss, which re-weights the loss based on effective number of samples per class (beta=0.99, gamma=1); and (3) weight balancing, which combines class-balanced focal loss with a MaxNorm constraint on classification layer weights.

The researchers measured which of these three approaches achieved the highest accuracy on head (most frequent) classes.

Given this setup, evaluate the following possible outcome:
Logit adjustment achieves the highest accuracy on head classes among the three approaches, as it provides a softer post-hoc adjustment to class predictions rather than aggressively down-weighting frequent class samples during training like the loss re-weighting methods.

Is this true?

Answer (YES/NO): YES